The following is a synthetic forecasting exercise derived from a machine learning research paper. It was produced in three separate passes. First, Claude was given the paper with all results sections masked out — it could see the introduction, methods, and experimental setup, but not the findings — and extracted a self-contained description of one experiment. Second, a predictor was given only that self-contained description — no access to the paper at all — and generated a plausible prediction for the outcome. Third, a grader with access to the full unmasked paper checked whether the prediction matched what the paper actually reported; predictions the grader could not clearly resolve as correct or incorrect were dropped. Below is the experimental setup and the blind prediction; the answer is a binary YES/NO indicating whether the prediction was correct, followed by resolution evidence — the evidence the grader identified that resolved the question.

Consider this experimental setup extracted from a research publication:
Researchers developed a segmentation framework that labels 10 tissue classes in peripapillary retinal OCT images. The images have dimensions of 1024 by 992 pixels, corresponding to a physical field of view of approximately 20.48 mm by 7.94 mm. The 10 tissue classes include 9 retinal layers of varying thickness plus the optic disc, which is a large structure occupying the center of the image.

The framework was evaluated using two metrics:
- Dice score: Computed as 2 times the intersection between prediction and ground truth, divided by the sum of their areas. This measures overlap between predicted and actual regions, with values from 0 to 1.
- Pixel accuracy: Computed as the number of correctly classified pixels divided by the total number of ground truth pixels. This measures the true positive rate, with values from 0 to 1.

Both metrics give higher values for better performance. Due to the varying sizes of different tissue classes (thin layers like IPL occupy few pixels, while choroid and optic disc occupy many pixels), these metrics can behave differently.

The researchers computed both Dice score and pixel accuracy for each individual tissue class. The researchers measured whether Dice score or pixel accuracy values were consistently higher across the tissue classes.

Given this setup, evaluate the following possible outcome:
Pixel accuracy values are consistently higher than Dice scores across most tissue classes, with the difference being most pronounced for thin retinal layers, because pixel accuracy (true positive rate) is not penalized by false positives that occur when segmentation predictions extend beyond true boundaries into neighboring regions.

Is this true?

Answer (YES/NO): NO